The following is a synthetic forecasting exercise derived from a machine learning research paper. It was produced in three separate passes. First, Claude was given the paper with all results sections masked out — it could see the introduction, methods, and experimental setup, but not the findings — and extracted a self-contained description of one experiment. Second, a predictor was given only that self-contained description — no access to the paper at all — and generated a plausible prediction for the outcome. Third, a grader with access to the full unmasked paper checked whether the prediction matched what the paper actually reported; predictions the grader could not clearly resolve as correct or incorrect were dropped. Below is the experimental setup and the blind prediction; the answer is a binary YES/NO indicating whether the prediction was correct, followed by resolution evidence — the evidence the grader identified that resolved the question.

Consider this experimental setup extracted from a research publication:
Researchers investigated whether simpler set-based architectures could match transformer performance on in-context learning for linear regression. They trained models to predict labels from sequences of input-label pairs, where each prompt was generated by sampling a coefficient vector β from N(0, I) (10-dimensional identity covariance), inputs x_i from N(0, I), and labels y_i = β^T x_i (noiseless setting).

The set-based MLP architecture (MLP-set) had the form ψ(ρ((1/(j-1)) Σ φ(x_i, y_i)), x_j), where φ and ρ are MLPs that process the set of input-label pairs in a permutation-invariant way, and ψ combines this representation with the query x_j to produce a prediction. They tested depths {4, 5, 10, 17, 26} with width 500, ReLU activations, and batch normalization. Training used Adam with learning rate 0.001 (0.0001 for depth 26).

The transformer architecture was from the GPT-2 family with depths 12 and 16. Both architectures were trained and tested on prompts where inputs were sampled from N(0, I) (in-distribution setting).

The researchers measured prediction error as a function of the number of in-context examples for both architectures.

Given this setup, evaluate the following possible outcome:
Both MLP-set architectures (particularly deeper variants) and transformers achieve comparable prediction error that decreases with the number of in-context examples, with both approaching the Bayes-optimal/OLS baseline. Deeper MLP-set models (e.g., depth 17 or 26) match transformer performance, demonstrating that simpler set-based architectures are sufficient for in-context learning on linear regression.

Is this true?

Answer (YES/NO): NO